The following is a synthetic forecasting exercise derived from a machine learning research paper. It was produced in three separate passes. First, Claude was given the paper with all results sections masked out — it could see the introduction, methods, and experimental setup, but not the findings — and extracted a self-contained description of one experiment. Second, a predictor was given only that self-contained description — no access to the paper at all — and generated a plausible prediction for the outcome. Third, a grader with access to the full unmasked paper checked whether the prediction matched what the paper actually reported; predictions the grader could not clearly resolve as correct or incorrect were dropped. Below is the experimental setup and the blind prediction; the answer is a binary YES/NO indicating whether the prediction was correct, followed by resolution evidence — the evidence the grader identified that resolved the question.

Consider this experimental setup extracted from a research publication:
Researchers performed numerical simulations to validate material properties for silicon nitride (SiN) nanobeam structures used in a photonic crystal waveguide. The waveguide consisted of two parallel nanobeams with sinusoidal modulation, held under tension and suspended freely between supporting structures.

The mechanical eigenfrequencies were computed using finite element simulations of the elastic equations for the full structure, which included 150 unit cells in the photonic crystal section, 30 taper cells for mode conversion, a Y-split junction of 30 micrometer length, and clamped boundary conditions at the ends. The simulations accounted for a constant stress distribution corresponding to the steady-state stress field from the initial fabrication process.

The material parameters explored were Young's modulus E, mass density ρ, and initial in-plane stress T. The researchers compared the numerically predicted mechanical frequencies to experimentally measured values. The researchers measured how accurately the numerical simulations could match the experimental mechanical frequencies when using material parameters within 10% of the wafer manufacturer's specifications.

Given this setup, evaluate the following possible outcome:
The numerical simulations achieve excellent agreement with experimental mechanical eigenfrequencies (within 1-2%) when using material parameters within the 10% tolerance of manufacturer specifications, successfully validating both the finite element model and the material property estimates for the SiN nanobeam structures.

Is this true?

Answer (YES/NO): NO